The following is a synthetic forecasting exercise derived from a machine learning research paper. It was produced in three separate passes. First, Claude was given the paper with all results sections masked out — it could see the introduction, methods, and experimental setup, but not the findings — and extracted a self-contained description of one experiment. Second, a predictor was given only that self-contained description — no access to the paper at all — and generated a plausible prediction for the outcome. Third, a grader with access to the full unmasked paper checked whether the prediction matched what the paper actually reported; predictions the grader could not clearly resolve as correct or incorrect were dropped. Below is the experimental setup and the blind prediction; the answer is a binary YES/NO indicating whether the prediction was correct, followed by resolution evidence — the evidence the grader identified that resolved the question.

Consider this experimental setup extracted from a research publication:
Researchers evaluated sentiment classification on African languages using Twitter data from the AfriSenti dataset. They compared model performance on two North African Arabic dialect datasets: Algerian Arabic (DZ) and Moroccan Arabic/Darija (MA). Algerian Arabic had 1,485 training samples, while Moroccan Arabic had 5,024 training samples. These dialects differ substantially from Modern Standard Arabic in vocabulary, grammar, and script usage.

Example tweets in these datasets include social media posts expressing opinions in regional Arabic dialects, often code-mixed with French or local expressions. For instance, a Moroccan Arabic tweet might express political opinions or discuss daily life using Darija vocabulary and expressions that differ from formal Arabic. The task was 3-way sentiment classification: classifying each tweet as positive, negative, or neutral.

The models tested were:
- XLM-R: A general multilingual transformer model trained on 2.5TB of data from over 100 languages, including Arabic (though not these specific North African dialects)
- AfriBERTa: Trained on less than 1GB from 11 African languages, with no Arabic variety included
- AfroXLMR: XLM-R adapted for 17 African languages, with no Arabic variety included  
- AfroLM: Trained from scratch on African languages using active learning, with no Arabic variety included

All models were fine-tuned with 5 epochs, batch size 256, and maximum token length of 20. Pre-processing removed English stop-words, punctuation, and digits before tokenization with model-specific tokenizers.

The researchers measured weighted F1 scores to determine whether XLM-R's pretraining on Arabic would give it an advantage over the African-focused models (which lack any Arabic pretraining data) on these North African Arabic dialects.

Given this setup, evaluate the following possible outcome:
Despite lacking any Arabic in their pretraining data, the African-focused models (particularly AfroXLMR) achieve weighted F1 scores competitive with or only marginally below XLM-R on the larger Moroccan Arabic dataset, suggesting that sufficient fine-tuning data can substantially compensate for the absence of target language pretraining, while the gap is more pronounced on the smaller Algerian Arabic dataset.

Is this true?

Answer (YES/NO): NO